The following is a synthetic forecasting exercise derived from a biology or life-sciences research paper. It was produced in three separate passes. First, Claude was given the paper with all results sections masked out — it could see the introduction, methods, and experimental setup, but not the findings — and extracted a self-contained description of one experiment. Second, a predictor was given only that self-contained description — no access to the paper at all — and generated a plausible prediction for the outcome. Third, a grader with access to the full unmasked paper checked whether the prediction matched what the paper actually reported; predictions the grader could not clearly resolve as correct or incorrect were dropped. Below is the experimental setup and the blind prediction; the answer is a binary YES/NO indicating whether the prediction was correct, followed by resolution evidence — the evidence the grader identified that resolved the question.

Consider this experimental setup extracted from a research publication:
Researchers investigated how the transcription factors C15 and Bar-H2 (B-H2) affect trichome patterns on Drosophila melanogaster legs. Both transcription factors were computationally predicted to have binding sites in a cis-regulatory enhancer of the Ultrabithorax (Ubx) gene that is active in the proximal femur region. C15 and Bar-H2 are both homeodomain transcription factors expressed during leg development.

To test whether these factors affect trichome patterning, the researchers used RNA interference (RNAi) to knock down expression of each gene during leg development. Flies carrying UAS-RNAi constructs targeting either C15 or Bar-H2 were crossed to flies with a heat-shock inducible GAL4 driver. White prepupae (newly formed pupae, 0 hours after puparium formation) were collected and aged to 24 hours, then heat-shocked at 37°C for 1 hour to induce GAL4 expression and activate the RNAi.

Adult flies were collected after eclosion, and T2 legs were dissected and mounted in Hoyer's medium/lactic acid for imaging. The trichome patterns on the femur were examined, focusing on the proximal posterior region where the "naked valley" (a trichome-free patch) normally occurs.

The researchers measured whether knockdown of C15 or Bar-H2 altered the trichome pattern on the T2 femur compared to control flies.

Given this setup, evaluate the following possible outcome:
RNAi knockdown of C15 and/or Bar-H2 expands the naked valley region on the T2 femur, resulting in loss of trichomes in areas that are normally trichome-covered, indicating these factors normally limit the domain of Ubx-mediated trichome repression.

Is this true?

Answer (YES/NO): NO